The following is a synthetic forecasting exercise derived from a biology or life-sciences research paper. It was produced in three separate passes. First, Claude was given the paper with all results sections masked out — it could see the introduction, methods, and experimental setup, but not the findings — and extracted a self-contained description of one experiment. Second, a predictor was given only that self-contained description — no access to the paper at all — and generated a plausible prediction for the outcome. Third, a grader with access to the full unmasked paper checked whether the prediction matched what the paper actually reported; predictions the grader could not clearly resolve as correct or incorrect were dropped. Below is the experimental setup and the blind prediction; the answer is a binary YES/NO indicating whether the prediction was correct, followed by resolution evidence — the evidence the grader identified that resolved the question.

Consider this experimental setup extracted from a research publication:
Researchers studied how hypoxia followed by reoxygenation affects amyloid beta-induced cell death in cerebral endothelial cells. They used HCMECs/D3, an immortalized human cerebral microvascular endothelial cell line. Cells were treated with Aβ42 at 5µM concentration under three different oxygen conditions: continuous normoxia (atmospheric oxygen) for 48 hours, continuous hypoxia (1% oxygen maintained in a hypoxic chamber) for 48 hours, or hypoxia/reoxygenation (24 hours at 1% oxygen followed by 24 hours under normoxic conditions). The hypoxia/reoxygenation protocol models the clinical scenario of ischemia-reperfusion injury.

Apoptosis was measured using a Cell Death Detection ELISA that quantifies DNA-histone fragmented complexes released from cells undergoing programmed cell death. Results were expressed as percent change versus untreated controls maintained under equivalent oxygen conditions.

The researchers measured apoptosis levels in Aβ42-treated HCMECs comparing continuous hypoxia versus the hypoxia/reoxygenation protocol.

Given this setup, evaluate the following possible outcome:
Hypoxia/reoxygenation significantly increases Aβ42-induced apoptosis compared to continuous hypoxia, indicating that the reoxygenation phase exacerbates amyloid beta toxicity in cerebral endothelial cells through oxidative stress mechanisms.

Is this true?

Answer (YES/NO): NO